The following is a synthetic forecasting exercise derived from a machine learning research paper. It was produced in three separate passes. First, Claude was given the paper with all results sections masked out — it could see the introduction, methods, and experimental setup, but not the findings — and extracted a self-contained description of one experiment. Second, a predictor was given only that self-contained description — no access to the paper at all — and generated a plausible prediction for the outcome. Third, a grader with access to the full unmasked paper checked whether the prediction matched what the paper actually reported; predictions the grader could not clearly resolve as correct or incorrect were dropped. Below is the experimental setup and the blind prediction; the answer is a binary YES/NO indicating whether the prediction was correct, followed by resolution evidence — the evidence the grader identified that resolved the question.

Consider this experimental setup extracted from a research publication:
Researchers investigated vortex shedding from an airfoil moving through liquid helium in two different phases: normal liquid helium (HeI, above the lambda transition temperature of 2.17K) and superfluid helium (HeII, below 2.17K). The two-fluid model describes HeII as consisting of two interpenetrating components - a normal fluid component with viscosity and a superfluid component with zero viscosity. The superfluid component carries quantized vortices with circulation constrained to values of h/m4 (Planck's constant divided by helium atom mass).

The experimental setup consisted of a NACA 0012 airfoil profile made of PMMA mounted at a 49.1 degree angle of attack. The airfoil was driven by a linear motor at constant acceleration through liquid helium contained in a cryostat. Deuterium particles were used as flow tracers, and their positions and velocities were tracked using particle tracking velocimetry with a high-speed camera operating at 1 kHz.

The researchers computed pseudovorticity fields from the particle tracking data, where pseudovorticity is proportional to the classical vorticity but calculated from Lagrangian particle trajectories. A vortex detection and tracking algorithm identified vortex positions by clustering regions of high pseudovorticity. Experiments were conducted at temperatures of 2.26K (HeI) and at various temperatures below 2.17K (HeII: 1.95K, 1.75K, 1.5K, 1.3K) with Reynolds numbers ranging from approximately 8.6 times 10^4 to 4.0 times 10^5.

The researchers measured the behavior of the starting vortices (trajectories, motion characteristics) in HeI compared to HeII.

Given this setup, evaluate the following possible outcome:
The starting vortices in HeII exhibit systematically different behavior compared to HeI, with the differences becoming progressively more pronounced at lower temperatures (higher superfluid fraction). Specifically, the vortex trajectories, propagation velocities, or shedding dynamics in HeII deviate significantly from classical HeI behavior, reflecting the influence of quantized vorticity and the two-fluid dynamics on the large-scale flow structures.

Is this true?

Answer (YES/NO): NO